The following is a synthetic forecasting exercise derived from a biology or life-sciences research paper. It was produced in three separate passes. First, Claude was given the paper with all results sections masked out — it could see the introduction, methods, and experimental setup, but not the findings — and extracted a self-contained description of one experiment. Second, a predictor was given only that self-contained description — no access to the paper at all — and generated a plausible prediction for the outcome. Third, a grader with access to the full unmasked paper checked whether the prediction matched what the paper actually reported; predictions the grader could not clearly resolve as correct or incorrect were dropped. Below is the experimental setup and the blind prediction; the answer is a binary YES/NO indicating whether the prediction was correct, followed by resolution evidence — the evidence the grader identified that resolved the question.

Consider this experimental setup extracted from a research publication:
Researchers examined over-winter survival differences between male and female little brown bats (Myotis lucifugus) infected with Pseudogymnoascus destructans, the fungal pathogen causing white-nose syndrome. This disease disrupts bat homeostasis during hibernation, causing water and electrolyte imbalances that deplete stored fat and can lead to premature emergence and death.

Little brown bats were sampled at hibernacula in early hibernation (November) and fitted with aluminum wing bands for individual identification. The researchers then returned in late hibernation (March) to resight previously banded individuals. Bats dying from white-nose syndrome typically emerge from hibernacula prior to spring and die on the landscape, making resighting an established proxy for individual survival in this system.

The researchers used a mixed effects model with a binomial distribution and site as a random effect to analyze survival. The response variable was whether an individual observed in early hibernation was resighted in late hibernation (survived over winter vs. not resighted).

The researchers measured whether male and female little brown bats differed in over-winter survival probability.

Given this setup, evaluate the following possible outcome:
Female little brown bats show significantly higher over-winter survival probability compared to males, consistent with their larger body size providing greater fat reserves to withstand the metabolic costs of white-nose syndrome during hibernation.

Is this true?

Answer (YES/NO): NO